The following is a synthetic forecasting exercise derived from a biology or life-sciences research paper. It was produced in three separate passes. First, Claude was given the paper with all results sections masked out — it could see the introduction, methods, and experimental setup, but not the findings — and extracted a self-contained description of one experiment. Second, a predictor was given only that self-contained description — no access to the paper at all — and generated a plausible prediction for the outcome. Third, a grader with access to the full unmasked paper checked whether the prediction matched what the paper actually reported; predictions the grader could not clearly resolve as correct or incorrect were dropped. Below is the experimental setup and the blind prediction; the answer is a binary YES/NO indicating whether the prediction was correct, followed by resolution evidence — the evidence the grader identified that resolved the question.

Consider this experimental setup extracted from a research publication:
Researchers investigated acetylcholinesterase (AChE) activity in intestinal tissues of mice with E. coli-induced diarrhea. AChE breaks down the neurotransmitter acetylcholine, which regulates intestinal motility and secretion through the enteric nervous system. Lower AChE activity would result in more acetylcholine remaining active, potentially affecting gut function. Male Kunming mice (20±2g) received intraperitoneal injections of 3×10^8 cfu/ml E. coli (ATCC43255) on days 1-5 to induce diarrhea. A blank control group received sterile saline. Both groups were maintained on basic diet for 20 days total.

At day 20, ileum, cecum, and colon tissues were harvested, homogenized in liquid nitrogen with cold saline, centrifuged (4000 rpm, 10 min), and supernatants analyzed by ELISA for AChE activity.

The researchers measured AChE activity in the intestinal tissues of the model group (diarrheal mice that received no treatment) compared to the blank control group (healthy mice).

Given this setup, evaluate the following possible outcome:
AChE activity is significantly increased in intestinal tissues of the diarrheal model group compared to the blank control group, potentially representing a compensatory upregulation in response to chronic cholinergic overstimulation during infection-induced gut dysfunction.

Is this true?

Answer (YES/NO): NO